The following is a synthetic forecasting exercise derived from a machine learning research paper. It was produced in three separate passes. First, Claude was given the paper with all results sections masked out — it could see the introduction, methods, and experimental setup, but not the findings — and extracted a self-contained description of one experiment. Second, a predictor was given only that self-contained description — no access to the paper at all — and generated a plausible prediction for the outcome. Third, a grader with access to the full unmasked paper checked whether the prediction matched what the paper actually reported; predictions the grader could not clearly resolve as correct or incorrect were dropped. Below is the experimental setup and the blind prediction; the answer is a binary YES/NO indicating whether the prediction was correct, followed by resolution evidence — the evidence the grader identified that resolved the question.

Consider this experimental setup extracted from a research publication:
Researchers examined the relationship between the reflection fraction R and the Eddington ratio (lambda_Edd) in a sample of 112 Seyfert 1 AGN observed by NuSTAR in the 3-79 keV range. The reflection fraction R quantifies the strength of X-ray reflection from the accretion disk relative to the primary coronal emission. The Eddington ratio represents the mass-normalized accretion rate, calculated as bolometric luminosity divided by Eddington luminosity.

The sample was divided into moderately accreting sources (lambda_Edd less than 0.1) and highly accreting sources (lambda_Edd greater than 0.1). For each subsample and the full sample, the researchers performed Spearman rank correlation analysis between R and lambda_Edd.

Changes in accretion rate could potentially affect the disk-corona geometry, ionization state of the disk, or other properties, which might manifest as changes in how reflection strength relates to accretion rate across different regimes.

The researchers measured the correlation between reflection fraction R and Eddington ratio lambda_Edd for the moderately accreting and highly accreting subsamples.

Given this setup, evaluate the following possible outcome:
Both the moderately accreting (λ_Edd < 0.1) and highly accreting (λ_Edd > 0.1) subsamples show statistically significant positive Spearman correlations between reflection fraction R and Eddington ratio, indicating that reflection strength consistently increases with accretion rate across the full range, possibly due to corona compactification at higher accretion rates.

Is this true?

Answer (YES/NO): NO